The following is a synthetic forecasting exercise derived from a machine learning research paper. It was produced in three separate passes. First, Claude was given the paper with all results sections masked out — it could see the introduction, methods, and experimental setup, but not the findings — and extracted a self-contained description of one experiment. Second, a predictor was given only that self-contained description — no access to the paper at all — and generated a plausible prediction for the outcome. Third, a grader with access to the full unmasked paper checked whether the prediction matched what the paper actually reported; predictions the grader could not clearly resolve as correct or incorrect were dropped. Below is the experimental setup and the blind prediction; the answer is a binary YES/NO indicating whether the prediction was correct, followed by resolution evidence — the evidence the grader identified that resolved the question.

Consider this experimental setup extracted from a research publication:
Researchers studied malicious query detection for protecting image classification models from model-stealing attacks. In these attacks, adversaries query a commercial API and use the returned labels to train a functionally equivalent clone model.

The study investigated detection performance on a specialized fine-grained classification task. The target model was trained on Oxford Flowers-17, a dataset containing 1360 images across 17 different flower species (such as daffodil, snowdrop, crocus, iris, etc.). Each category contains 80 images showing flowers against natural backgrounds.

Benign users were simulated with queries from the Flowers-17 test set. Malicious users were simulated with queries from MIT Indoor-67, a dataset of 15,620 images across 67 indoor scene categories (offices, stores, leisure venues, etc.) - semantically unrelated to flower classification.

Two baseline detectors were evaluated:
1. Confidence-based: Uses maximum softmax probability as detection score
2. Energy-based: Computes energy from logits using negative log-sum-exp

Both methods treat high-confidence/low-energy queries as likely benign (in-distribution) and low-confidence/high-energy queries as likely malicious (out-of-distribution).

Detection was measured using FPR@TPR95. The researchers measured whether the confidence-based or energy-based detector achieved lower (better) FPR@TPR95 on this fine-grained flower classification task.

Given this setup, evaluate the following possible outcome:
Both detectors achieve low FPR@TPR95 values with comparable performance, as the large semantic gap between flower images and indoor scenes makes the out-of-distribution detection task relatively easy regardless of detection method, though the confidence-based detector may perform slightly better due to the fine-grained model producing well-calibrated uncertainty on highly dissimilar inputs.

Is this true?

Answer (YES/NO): NO